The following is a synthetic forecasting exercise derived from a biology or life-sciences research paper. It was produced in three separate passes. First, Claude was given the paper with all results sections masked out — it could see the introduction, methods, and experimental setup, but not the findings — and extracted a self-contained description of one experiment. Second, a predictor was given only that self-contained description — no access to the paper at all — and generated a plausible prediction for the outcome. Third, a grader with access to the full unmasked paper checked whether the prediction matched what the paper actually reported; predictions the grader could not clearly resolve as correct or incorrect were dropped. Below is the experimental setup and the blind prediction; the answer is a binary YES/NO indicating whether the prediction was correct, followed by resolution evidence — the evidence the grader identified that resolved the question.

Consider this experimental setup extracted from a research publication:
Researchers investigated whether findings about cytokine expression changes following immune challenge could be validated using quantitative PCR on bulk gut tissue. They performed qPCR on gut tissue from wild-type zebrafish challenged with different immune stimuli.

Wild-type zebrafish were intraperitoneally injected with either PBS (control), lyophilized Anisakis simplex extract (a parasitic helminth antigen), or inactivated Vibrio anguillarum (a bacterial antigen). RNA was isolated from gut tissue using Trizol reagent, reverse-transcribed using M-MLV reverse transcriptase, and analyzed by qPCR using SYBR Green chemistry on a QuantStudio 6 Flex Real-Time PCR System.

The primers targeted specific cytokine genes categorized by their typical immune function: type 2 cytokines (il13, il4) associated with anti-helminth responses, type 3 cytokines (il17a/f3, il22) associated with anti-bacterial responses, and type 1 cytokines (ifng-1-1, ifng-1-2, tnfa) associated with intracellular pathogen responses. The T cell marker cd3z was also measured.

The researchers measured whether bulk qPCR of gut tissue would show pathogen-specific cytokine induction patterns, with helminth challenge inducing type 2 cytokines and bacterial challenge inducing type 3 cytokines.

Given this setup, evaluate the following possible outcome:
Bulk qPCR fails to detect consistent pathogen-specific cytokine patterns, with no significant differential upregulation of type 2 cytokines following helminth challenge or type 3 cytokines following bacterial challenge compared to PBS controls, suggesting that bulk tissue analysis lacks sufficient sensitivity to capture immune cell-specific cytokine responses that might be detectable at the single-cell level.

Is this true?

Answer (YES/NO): NO